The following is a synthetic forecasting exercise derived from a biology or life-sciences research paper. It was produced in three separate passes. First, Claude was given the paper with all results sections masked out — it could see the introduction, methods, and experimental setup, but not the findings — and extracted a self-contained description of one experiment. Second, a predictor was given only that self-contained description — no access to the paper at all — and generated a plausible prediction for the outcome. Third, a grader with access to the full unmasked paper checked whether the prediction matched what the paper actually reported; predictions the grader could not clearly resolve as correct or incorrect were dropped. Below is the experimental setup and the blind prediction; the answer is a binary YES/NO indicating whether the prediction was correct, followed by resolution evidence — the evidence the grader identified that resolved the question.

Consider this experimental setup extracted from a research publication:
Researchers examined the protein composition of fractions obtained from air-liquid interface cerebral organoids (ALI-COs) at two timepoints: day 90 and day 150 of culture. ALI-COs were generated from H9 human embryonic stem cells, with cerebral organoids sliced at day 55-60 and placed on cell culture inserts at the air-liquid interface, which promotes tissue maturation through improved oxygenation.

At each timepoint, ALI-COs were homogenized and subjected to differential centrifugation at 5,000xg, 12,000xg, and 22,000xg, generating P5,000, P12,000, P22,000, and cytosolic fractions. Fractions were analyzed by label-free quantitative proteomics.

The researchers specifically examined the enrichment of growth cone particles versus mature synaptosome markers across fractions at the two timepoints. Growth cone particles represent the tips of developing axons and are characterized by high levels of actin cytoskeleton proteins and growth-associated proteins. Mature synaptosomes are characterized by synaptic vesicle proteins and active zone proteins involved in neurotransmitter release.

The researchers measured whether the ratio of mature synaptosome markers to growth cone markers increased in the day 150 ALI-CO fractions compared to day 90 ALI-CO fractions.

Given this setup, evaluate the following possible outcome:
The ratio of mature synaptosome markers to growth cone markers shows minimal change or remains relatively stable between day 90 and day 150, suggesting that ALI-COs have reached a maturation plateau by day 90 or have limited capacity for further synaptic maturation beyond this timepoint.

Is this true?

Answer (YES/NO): NO